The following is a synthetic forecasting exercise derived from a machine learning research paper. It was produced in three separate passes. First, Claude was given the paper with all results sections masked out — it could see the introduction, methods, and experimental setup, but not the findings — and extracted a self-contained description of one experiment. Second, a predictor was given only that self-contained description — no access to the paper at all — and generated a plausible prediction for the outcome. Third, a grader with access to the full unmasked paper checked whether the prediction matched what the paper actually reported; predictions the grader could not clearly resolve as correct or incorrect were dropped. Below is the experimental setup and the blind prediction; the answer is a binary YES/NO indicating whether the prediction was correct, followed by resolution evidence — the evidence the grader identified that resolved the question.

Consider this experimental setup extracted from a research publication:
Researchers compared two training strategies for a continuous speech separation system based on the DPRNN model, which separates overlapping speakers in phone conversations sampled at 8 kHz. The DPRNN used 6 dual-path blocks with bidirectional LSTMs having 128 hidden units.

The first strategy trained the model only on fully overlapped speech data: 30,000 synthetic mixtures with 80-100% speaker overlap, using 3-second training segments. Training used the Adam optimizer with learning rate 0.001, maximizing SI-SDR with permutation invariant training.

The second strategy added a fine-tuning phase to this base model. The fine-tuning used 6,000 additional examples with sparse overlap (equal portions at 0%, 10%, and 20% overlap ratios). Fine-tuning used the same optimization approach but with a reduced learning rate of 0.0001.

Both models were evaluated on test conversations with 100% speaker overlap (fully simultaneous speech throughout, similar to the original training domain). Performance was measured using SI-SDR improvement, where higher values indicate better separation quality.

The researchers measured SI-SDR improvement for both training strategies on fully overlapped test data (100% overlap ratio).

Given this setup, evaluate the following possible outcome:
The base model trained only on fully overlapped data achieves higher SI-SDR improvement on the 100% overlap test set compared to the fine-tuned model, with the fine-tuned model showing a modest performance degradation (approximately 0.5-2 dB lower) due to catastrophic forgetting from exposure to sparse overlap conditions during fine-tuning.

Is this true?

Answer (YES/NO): NO